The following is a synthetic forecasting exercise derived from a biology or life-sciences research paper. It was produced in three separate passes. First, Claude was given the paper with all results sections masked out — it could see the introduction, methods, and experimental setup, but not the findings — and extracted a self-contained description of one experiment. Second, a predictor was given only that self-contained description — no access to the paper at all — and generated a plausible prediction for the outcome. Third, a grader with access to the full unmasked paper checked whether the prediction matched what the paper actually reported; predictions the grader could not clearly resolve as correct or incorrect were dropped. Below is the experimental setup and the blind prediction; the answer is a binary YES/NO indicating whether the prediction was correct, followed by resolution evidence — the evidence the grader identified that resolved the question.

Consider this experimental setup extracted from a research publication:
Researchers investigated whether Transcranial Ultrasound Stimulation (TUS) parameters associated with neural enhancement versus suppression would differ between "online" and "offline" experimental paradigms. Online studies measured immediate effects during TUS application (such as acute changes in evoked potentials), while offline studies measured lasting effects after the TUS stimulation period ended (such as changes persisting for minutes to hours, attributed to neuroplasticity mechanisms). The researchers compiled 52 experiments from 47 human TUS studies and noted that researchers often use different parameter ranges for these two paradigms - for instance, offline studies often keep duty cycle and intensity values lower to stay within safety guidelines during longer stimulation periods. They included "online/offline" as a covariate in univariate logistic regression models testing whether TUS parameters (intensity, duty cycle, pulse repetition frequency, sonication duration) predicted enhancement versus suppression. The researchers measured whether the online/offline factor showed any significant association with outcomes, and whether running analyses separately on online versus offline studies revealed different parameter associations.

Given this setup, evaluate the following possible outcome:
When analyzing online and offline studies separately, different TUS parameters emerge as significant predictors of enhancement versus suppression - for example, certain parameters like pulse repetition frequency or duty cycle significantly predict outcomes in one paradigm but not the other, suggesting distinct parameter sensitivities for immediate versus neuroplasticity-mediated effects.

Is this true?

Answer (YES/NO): NO